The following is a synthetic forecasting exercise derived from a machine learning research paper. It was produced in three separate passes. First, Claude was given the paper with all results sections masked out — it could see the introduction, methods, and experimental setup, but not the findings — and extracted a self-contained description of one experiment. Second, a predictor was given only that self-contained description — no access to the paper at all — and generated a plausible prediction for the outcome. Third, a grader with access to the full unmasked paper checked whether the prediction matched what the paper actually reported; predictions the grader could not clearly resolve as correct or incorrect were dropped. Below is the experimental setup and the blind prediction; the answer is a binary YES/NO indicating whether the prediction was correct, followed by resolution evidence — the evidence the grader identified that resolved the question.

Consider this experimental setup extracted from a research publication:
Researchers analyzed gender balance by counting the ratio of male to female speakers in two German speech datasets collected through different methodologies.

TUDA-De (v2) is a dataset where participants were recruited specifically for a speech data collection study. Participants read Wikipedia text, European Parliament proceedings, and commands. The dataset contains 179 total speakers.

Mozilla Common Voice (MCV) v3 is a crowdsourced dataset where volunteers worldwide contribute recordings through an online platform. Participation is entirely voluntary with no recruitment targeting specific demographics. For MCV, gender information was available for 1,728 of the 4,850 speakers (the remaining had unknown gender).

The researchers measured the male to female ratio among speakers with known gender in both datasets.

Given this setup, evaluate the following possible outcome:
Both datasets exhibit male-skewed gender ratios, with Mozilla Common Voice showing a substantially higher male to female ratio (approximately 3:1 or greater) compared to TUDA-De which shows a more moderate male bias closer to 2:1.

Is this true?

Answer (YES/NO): NO